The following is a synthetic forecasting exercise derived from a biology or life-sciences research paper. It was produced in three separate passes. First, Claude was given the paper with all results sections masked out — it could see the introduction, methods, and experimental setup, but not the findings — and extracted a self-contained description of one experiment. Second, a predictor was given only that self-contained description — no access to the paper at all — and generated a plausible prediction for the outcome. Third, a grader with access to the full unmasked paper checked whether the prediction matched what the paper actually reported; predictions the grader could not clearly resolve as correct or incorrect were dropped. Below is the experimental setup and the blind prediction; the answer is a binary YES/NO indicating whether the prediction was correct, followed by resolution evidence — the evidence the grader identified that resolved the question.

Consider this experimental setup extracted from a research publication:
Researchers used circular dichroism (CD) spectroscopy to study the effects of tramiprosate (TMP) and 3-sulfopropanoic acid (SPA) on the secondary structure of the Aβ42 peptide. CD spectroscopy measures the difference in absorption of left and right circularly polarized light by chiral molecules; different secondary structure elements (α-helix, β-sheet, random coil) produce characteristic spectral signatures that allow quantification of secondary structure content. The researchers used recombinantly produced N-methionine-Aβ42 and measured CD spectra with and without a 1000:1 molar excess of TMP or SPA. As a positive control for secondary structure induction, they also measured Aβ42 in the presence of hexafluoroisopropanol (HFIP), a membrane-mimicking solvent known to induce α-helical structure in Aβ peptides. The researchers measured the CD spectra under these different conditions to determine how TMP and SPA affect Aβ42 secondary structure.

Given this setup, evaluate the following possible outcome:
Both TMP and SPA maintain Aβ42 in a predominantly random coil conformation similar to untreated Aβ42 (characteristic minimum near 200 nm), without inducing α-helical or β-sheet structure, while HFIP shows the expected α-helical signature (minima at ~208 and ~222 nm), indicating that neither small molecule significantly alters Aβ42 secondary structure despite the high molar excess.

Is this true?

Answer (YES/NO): YES